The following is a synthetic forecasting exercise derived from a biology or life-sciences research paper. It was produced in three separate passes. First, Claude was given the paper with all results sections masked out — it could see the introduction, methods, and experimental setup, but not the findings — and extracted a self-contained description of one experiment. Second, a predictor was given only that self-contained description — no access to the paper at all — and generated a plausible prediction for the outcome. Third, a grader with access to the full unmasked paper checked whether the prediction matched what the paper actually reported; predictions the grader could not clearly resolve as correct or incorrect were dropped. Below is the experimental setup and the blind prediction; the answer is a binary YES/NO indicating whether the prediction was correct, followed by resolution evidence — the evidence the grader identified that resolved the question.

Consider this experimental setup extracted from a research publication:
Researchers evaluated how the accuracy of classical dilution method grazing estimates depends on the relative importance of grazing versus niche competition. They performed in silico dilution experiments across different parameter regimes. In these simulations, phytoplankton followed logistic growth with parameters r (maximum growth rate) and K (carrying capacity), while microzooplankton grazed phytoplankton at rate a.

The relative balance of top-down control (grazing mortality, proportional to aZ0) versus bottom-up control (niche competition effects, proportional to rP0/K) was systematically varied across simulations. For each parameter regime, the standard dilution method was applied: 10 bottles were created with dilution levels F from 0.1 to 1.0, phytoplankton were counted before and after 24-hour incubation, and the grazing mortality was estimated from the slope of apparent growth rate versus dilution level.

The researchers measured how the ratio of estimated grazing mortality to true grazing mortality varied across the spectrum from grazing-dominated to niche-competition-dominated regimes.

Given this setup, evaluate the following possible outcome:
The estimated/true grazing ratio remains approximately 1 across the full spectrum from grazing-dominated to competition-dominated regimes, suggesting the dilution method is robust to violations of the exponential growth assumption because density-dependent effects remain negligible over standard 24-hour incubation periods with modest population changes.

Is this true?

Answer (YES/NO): NO